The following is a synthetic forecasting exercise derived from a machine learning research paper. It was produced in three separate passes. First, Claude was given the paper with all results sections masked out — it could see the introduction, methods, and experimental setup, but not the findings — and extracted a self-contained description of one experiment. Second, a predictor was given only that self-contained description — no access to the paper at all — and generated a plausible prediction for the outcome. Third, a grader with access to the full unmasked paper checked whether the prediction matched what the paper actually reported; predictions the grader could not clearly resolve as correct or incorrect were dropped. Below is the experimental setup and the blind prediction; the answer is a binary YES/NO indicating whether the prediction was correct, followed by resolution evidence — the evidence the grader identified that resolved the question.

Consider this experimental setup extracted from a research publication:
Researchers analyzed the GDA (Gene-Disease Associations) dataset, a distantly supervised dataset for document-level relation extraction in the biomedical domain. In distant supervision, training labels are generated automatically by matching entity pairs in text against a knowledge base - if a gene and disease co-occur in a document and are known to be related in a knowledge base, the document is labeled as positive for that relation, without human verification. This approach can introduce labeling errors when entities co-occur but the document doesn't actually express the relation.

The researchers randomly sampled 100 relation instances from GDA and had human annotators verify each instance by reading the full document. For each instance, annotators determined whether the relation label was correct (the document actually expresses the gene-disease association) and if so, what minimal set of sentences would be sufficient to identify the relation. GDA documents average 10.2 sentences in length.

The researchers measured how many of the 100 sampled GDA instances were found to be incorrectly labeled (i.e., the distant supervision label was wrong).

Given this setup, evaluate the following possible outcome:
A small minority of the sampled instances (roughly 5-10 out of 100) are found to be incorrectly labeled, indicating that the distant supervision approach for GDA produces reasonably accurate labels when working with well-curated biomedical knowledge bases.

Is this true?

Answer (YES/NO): YES